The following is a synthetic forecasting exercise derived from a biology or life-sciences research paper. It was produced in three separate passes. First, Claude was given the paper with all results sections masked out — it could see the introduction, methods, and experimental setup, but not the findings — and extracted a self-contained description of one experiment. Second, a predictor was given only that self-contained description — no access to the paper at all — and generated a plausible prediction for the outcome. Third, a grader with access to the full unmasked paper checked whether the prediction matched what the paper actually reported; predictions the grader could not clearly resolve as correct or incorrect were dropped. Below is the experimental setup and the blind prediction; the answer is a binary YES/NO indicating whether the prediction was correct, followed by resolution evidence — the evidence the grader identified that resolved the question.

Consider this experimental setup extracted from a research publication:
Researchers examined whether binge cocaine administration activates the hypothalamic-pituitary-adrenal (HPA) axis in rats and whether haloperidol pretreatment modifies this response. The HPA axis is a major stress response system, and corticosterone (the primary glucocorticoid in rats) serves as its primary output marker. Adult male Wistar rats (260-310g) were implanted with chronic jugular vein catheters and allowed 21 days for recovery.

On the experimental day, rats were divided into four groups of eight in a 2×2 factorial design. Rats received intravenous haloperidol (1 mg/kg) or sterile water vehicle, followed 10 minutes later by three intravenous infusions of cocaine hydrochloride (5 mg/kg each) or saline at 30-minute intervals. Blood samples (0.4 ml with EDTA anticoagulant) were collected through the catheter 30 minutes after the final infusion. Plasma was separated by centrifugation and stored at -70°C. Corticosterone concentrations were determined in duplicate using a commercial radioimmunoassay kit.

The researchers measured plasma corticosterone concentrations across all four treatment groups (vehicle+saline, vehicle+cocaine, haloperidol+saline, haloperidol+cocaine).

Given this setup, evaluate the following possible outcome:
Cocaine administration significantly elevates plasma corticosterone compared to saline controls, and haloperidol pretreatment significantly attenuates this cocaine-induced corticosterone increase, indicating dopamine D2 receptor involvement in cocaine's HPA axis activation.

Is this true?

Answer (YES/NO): NO